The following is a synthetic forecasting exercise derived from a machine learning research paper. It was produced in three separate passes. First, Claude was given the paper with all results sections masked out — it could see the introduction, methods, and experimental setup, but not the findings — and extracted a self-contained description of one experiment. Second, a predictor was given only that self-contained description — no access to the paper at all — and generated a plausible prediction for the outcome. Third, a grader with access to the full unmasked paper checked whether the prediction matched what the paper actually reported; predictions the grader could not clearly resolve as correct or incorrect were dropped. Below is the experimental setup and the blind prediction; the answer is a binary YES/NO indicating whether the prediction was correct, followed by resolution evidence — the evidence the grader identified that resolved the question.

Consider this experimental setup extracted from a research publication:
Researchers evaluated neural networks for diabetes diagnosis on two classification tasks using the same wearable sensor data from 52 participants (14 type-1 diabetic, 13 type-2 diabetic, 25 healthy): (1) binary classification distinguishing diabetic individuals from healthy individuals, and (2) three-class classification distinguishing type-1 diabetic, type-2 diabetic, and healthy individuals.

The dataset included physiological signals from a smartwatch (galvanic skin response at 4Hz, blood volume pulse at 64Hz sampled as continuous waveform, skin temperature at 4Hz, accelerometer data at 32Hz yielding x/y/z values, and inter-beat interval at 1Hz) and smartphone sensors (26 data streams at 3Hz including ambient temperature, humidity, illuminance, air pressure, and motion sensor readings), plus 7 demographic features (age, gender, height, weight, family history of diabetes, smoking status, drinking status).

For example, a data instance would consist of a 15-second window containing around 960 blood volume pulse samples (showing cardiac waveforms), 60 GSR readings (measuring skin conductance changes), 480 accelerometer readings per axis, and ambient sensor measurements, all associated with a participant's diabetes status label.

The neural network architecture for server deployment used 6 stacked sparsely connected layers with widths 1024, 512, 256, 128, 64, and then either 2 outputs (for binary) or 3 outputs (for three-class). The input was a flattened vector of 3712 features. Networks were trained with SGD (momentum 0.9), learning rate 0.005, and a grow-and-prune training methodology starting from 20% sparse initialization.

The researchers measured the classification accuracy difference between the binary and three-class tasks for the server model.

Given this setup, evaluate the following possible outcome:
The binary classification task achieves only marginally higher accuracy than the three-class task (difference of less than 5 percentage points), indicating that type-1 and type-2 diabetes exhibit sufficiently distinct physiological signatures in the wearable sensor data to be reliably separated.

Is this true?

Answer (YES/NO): YES